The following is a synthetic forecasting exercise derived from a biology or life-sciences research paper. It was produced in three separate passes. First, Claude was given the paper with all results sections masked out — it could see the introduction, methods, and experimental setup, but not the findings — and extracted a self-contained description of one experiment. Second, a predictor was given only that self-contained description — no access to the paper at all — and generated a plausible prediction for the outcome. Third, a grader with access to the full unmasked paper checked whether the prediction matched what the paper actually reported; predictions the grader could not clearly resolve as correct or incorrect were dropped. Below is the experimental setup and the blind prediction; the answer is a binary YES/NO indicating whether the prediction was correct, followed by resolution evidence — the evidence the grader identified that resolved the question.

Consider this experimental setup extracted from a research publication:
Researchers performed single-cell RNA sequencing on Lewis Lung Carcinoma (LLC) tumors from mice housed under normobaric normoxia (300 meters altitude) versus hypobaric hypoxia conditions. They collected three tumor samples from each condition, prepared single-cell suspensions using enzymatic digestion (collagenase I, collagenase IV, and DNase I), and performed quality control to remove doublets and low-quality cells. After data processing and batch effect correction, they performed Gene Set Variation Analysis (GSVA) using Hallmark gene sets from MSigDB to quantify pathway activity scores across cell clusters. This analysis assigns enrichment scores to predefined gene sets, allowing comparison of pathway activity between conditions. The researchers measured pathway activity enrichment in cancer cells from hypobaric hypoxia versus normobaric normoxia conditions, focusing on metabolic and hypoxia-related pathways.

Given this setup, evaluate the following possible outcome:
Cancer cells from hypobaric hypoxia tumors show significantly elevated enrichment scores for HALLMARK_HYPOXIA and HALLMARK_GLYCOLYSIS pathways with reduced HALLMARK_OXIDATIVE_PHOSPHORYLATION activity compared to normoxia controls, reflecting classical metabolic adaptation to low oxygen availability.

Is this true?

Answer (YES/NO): NO